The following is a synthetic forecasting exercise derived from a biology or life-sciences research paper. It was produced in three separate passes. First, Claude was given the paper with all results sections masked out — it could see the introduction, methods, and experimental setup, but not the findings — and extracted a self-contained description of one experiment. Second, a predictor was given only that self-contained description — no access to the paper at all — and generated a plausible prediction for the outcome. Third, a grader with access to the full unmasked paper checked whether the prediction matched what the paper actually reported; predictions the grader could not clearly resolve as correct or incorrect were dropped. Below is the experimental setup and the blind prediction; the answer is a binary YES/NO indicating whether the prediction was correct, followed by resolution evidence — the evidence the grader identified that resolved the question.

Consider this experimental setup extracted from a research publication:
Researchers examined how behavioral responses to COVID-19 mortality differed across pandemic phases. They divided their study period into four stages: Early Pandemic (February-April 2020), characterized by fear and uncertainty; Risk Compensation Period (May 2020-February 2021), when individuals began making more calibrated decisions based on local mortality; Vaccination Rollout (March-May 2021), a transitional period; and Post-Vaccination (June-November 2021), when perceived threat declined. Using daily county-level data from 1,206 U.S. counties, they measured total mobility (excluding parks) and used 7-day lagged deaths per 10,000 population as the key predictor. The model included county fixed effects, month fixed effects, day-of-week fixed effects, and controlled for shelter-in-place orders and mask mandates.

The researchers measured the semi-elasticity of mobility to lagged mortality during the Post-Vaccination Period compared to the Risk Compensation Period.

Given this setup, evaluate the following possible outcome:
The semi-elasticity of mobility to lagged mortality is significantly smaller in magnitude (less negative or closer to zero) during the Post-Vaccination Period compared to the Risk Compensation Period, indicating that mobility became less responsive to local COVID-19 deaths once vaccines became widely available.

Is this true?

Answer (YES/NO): YES